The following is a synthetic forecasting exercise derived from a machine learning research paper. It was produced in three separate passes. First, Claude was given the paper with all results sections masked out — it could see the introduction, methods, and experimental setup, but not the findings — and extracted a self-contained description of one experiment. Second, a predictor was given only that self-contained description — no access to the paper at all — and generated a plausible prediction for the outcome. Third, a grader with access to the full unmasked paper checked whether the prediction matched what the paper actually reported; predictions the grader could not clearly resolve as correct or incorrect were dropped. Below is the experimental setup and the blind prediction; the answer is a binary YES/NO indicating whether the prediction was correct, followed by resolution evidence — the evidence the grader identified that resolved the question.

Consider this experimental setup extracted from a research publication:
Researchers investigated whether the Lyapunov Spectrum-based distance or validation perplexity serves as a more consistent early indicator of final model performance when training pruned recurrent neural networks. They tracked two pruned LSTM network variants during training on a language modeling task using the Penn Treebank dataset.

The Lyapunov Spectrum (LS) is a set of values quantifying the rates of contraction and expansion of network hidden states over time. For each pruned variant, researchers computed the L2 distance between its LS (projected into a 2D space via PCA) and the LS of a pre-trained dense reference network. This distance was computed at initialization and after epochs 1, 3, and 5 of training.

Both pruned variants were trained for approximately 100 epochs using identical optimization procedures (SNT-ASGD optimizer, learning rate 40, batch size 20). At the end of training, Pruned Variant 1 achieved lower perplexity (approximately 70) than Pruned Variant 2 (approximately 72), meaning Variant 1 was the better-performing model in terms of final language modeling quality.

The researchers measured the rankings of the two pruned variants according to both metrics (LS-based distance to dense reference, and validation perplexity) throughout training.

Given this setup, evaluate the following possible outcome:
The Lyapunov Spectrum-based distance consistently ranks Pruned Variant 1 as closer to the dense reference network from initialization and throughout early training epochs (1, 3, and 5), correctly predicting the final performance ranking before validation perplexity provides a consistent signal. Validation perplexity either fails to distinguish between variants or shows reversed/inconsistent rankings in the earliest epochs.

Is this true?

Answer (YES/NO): YES